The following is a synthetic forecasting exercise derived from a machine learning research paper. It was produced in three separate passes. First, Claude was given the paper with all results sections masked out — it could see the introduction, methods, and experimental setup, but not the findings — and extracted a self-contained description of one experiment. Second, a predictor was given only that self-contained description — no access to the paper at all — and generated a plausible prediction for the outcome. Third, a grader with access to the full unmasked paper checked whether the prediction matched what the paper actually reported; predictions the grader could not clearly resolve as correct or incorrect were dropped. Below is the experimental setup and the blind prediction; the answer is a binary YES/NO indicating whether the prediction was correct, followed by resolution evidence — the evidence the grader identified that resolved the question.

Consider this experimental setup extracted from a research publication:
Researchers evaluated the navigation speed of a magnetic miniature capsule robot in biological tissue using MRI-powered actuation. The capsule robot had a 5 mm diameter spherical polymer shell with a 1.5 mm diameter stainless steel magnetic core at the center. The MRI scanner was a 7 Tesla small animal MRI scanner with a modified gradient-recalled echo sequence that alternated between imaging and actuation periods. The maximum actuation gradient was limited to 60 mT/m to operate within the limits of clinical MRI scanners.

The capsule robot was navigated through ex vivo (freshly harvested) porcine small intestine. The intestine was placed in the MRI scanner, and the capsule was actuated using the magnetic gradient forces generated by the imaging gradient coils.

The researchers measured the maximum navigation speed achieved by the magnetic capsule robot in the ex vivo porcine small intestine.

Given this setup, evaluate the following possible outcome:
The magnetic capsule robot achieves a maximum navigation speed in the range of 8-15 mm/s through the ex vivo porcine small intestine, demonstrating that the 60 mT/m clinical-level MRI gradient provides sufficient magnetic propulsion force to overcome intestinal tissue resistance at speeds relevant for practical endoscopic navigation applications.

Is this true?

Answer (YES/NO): YES